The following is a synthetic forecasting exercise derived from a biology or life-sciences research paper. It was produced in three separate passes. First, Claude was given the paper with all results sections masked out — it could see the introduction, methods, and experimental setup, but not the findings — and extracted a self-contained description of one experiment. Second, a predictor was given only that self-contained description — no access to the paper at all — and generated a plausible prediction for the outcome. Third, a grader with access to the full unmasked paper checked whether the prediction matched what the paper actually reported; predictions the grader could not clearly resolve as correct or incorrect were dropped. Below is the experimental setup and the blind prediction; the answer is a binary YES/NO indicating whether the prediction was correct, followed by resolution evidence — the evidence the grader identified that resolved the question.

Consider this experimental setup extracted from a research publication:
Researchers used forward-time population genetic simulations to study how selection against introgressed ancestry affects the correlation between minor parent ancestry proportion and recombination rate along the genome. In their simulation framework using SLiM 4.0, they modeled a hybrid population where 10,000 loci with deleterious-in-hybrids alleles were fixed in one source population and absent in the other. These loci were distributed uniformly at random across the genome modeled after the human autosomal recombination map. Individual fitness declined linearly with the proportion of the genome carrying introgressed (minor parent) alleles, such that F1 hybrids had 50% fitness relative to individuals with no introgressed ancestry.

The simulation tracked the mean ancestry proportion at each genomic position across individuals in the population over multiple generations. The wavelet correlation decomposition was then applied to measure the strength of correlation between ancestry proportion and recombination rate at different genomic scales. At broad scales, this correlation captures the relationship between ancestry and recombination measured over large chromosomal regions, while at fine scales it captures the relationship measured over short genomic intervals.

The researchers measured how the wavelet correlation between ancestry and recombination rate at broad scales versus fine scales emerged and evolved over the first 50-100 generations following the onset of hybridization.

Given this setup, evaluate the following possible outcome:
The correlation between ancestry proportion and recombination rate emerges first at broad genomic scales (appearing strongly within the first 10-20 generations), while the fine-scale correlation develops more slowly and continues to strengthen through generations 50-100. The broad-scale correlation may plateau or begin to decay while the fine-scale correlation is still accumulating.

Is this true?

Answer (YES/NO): YES